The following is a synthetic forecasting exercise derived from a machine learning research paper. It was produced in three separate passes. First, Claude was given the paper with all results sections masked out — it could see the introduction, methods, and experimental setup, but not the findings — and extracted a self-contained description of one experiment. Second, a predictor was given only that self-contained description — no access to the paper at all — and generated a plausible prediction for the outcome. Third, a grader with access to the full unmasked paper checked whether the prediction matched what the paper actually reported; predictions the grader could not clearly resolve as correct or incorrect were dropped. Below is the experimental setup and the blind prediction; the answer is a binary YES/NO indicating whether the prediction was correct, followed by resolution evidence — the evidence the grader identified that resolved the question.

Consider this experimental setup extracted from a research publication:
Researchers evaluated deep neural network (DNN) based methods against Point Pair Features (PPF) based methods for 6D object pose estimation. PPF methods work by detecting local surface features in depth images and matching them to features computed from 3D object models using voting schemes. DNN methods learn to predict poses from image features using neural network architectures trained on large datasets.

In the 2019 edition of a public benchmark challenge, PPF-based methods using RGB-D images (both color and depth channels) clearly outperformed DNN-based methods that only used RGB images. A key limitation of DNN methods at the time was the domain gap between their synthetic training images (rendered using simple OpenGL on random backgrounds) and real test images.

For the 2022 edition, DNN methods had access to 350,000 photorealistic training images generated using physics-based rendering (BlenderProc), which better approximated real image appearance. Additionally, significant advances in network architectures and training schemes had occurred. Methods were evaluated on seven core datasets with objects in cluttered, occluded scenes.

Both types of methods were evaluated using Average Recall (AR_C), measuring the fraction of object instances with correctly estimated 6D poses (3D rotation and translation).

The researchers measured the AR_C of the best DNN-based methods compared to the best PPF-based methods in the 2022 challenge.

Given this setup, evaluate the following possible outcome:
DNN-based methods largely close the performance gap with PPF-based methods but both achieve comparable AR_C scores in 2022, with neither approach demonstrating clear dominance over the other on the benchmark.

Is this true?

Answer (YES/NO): NO